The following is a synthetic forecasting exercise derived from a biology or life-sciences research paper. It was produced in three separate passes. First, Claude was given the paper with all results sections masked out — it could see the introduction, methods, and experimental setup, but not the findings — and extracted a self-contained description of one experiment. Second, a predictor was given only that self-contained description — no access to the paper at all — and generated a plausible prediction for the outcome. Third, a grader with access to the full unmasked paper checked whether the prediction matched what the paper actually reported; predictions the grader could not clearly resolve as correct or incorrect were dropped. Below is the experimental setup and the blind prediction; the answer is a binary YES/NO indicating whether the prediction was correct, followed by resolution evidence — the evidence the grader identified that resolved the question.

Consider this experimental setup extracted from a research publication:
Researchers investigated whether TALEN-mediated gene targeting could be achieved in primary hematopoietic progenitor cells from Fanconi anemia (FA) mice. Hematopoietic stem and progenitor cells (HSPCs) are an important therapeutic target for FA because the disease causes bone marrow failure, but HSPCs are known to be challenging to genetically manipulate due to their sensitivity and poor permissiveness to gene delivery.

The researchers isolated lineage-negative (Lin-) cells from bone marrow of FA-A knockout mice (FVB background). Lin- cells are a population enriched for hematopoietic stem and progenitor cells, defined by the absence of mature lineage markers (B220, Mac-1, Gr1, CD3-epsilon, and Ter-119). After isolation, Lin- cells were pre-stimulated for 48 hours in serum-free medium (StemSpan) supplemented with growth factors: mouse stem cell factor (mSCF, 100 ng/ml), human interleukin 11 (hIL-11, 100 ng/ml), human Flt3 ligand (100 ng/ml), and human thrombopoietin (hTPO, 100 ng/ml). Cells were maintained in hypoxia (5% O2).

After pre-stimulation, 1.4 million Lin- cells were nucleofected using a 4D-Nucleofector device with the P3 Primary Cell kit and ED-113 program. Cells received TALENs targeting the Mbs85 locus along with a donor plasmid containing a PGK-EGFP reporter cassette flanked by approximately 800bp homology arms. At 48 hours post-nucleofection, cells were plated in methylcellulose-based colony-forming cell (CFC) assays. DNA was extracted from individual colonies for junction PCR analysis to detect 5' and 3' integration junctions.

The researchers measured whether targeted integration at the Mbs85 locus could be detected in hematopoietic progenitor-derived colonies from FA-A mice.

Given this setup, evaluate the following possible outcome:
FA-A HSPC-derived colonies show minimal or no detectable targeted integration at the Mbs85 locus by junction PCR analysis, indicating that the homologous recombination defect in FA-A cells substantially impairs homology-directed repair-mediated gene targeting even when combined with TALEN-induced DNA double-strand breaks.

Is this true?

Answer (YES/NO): NO